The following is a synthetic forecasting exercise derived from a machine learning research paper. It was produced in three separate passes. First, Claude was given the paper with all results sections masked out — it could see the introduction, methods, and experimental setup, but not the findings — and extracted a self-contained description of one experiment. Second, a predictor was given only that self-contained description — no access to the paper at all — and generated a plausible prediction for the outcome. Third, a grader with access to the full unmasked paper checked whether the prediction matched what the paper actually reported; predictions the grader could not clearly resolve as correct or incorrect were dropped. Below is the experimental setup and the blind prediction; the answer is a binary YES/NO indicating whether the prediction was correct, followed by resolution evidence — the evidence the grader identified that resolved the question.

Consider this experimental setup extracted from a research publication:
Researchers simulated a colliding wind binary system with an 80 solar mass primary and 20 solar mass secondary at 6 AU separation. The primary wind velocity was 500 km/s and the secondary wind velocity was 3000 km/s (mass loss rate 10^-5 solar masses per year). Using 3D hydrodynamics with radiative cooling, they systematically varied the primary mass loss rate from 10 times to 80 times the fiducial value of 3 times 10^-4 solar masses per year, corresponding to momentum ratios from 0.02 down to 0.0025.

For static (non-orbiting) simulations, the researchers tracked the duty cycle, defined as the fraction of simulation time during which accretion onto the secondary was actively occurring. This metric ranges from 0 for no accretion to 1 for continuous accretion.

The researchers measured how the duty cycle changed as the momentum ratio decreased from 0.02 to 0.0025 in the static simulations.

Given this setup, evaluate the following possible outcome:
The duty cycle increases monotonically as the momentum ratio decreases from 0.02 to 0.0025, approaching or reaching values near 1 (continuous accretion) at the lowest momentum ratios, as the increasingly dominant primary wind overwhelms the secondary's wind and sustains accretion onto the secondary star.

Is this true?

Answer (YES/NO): YES